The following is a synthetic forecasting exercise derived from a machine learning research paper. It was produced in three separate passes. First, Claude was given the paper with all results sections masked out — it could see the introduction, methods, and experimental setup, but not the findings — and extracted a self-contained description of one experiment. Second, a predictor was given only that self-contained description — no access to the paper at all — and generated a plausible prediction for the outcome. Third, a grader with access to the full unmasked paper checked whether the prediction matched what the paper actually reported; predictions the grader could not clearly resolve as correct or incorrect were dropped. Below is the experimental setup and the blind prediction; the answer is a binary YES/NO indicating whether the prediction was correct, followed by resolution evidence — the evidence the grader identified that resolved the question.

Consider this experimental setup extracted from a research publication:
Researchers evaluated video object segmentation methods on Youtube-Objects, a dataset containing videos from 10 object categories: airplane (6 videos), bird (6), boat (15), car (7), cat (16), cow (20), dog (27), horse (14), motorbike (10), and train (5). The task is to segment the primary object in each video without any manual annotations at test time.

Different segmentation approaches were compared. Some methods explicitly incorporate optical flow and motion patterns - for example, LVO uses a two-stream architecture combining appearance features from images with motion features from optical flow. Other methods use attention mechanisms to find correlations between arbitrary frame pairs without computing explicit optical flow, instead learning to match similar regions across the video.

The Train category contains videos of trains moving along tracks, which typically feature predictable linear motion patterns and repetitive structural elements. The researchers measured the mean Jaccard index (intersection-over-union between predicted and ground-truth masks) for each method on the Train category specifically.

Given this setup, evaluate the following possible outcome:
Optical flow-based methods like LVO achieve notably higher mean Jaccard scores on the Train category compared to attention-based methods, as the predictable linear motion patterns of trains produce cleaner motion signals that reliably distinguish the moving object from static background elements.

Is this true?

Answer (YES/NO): YES